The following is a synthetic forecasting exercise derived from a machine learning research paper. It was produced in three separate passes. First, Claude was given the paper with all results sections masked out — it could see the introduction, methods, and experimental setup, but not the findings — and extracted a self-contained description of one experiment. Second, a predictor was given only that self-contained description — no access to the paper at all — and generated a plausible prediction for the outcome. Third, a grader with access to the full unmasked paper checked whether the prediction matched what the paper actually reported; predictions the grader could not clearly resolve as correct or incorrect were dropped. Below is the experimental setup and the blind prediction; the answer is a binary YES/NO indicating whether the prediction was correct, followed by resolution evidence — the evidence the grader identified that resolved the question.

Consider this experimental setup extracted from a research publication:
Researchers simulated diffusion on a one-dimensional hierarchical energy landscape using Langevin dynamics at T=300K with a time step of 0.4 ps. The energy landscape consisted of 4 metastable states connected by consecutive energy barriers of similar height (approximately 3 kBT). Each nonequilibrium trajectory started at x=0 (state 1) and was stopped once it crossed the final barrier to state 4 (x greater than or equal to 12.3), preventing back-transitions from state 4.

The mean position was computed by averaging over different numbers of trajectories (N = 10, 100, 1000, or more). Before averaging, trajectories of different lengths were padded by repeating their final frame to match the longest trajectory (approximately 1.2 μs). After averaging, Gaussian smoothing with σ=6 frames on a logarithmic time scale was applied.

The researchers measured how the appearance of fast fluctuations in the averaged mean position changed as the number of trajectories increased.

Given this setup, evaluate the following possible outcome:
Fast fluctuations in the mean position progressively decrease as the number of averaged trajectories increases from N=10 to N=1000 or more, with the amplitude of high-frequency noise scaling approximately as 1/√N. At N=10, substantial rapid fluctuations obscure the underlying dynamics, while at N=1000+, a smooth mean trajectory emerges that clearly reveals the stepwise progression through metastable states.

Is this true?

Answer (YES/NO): NO